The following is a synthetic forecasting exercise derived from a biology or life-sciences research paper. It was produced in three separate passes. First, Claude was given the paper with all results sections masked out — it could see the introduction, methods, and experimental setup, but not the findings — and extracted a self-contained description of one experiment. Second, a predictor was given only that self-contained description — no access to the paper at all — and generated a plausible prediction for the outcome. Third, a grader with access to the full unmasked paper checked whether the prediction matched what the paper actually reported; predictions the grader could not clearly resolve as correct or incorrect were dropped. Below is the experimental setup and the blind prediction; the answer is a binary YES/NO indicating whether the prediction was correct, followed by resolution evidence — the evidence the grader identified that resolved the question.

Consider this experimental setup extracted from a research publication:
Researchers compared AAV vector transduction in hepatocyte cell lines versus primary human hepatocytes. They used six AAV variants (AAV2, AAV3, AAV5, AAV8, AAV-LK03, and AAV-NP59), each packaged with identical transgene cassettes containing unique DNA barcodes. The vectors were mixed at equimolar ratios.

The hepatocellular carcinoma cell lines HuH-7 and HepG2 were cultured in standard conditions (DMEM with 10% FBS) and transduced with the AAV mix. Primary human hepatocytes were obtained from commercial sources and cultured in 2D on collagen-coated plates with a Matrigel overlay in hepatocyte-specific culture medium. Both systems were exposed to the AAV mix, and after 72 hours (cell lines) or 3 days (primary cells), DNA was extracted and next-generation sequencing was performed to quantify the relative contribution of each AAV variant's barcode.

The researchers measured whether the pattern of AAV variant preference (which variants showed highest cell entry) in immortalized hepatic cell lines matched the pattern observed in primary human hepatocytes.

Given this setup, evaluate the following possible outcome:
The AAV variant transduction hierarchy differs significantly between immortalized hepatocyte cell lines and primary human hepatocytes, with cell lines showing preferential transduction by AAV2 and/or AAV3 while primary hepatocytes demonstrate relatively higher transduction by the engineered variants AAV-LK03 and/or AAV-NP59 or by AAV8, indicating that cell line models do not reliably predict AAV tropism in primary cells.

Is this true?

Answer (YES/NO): YES